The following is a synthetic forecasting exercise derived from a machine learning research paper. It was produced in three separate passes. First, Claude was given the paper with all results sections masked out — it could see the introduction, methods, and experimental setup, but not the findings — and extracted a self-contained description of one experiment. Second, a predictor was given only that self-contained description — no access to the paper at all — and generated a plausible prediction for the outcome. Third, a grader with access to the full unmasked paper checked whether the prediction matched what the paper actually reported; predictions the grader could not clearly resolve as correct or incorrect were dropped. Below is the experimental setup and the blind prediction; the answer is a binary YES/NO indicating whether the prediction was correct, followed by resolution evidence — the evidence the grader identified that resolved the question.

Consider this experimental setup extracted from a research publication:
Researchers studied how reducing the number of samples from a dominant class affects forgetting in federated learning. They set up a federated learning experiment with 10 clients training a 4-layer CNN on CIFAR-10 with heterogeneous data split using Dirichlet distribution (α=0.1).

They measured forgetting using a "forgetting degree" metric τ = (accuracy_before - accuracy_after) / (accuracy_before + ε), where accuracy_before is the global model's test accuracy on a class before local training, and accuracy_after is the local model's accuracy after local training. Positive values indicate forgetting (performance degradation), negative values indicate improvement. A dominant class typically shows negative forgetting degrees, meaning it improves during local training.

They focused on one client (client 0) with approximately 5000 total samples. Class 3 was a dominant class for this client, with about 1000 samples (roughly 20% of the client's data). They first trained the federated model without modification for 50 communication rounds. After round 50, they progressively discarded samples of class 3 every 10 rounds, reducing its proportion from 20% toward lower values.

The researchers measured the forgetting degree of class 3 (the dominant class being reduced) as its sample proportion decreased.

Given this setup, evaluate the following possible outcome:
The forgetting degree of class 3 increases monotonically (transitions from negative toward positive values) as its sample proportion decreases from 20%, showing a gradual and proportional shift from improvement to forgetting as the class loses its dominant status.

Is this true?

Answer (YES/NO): NO